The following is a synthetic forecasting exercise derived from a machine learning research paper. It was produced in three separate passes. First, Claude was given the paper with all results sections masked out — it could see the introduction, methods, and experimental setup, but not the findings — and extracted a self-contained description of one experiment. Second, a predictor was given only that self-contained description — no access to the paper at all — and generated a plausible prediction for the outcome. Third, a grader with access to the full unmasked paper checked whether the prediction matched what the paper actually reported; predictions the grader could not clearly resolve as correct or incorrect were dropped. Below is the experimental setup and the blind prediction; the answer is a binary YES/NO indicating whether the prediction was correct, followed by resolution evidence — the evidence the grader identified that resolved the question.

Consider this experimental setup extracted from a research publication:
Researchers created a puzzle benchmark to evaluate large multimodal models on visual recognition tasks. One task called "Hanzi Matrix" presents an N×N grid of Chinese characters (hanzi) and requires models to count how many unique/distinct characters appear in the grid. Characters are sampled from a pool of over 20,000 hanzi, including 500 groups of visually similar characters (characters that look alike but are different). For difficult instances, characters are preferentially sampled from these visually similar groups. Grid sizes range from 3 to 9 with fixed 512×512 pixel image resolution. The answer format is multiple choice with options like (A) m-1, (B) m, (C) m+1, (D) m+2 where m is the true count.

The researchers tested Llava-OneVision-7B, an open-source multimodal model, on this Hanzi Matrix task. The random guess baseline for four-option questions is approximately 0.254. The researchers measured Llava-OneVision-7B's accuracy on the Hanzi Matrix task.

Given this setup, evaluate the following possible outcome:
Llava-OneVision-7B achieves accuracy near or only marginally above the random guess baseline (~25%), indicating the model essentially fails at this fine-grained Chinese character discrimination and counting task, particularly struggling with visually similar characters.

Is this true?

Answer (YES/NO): NO